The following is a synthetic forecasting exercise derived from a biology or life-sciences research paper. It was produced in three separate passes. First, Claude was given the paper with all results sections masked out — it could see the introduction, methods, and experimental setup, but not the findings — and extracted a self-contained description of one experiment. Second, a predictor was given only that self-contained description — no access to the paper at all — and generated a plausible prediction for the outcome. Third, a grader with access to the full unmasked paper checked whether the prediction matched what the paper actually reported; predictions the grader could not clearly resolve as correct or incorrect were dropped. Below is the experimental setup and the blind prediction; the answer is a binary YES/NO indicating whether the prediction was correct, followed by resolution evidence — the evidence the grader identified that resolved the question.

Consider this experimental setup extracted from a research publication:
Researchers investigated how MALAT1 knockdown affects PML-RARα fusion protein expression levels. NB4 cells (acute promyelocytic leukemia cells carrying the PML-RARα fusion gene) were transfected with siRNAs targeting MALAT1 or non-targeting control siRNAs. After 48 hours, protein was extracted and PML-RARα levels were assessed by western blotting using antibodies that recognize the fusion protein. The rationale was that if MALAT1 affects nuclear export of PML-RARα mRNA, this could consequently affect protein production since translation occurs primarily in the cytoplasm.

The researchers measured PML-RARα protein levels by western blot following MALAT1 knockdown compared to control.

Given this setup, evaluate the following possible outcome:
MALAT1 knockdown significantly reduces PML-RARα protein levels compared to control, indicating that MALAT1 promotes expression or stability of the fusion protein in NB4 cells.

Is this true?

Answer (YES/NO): YES